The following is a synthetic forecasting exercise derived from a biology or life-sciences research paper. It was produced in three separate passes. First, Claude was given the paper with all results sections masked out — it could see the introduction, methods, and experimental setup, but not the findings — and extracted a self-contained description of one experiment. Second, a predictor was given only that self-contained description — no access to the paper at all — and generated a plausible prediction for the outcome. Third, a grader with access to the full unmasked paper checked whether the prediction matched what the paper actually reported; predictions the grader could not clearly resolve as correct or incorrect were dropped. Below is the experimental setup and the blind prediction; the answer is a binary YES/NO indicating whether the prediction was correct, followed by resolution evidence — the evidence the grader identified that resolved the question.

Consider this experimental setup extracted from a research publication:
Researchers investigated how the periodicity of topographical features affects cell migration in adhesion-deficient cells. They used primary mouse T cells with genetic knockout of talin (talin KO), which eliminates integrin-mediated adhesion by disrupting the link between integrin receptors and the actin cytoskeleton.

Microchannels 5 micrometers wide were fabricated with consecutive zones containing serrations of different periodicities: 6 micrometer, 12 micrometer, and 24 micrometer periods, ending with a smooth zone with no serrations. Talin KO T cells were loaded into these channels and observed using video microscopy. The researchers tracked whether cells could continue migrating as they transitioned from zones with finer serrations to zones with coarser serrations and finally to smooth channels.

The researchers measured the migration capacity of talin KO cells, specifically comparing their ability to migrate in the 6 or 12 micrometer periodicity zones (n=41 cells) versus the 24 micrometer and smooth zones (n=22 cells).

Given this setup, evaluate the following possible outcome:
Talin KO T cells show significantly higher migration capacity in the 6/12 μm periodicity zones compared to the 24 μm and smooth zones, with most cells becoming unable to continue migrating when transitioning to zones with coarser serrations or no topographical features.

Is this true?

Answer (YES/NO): YES